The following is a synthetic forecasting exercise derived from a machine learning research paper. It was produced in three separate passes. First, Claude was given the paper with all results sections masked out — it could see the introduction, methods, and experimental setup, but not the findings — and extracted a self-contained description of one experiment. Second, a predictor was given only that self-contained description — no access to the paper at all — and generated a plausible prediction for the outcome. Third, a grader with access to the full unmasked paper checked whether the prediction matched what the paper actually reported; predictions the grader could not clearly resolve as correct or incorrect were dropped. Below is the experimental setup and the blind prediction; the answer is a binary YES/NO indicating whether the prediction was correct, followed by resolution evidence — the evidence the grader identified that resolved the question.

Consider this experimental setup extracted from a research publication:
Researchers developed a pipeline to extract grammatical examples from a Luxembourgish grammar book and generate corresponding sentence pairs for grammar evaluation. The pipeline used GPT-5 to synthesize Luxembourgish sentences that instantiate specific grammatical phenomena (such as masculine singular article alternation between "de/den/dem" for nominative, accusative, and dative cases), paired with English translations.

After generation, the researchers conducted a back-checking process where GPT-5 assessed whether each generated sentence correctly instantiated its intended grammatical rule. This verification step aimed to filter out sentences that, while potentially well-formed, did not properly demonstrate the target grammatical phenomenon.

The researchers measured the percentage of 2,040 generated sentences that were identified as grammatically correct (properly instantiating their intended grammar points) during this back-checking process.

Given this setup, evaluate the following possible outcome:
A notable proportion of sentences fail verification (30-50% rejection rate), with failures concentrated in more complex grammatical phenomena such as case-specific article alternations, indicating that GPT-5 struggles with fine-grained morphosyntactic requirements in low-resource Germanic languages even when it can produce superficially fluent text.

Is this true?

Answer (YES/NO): NO